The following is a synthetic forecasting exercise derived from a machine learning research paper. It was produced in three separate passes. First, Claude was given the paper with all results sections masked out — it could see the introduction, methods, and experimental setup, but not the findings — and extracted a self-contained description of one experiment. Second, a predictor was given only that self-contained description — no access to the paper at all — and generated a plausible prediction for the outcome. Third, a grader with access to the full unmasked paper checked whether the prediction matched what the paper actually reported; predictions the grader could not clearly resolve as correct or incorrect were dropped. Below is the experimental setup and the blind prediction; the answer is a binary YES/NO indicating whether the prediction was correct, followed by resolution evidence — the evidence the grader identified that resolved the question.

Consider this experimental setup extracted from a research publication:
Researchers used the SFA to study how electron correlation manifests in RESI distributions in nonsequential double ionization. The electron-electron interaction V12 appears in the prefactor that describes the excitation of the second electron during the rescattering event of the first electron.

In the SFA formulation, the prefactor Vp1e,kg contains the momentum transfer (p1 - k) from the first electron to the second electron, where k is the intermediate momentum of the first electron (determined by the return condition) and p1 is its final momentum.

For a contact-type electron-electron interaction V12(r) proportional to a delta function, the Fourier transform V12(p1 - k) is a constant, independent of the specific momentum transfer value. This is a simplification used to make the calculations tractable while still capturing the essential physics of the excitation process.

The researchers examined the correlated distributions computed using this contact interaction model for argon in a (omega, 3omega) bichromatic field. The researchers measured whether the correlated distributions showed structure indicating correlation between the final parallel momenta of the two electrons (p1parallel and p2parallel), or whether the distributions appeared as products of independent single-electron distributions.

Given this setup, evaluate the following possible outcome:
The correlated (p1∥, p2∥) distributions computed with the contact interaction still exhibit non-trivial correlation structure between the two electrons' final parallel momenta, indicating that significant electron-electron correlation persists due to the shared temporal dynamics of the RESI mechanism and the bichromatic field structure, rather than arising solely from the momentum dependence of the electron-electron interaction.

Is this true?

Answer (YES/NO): YES